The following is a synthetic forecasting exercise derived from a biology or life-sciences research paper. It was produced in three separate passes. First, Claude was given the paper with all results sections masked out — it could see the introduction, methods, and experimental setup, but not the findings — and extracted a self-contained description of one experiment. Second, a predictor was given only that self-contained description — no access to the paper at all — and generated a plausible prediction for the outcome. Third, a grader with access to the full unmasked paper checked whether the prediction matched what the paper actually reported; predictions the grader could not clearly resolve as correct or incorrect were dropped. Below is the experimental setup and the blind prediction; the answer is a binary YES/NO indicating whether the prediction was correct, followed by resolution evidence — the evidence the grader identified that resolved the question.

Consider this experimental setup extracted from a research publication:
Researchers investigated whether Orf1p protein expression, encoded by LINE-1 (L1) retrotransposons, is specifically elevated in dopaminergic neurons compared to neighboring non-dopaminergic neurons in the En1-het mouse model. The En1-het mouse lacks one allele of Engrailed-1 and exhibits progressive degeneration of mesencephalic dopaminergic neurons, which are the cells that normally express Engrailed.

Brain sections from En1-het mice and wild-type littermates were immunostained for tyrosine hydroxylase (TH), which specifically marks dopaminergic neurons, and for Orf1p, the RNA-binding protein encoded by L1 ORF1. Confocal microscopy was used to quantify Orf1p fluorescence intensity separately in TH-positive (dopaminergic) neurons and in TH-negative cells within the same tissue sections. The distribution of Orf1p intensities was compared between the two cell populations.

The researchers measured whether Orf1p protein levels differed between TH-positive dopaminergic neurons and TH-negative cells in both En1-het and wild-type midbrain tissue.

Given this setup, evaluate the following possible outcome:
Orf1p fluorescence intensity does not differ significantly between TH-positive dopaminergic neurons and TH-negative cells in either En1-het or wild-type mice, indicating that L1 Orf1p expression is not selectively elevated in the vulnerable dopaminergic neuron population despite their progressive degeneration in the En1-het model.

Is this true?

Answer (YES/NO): NO